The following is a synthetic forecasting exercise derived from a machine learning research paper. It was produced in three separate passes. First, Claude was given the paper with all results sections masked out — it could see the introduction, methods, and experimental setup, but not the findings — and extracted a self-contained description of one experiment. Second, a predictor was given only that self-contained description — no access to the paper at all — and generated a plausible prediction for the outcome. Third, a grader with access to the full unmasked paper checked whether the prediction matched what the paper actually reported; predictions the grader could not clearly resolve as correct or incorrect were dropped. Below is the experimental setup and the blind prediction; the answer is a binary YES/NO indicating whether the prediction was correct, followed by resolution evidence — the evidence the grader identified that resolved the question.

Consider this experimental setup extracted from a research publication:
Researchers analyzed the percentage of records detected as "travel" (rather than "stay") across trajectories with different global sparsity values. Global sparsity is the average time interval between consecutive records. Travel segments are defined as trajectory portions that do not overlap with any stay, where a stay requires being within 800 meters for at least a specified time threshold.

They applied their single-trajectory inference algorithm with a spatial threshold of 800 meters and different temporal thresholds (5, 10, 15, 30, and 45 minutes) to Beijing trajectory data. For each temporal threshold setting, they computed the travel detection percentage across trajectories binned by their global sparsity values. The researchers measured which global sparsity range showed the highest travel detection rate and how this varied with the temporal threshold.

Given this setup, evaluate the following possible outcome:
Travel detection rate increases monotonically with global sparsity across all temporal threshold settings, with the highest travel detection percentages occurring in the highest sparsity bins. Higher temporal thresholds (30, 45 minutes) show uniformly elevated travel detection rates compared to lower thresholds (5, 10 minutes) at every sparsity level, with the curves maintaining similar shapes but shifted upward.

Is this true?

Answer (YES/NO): NO